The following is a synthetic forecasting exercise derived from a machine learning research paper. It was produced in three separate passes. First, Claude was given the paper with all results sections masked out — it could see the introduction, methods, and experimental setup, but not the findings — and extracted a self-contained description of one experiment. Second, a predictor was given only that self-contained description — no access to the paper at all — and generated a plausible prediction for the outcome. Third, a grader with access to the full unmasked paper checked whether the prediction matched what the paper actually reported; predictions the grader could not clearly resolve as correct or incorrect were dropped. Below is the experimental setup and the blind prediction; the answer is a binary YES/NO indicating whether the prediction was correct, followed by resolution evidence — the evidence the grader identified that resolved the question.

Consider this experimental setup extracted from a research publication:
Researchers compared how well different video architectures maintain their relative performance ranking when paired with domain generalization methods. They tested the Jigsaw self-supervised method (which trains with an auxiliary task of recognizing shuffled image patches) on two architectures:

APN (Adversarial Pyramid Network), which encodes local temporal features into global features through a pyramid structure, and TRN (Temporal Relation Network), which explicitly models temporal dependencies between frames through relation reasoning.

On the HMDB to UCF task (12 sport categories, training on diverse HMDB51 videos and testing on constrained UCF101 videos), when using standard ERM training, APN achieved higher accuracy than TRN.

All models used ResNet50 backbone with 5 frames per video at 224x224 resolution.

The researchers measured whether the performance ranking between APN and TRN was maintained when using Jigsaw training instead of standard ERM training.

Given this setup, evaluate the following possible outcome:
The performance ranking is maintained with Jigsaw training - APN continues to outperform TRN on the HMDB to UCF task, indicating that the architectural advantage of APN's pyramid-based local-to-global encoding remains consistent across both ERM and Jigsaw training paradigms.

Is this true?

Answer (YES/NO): YES